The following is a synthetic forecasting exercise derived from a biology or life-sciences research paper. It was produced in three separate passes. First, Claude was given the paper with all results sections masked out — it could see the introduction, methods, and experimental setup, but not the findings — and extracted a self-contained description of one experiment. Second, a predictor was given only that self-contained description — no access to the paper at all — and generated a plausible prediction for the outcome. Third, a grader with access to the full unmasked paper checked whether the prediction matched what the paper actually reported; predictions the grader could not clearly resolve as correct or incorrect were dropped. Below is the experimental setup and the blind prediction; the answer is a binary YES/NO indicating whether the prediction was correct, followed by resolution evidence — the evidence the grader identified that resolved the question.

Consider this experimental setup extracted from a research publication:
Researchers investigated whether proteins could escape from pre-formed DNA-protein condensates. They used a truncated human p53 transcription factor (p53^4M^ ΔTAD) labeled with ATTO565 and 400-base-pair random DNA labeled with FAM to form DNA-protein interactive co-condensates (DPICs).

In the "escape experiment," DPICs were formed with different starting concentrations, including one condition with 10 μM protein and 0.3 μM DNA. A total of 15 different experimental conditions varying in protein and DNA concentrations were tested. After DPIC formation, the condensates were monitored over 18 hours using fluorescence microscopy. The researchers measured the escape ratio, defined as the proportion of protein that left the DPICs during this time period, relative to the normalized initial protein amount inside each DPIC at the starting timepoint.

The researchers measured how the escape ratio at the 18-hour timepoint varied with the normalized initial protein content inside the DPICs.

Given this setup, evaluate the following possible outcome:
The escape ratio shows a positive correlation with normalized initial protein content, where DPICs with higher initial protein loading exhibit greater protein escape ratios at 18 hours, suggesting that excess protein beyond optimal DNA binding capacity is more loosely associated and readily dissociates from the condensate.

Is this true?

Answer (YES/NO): NO